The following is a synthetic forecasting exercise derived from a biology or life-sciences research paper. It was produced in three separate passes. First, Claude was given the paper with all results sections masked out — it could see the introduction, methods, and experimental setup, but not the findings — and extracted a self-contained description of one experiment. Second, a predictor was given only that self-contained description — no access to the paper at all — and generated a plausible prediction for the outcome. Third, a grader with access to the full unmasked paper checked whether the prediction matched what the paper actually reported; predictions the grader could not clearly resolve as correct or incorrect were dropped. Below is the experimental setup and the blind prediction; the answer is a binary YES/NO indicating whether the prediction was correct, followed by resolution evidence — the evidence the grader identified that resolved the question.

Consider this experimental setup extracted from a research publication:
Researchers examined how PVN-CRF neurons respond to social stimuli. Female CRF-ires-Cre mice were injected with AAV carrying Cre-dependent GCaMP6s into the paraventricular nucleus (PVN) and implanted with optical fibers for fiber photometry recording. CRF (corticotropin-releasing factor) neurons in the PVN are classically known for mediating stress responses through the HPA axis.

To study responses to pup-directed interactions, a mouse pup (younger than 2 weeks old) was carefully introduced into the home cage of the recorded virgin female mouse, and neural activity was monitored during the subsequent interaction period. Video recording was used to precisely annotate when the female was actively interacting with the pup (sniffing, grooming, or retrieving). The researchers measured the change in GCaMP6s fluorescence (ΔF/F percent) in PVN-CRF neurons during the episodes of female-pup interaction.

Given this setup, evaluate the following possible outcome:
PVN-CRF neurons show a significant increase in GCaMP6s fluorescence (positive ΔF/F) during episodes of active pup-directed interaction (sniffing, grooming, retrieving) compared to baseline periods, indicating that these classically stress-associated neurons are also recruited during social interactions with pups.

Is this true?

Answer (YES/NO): NO